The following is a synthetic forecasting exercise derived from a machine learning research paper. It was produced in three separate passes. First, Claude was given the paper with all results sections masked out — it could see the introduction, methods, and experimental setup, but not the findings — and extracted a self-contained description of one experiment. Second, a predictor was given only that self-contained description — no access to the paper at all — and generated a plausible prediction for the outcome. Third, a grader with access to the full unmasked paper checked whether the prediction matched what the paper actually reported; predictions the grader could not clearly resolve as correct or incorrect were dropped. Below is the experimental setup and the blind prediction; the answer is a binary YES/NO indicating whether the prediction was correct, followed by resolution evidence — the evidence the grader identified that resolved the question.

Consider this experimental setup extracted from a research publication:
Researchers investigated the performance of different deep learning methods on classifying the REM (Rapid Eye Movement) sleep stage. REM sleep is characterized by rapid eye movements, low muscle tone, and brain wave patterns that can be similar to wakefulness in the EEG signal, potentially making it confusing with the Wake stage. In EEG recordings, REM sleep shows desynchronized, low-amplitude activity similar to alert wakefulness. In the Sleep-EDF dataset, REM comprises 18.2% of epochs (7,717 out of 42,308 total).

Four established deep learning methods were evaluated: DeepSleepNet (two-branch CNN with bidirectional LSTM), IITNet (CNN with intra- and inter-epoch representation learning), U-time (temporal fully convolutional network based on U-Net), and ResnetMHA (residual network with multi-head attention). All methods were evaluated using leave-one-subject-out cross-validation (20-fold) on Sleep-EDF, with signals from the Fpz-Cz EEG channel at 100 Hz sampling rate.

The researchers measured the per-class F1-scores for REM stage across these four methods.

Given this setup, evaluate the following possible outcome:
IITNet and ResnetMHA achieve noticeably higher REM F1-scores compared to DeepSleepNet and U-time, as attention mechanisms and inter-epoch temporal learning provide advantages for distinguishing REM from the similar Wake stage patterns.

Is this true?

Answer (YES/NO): NO